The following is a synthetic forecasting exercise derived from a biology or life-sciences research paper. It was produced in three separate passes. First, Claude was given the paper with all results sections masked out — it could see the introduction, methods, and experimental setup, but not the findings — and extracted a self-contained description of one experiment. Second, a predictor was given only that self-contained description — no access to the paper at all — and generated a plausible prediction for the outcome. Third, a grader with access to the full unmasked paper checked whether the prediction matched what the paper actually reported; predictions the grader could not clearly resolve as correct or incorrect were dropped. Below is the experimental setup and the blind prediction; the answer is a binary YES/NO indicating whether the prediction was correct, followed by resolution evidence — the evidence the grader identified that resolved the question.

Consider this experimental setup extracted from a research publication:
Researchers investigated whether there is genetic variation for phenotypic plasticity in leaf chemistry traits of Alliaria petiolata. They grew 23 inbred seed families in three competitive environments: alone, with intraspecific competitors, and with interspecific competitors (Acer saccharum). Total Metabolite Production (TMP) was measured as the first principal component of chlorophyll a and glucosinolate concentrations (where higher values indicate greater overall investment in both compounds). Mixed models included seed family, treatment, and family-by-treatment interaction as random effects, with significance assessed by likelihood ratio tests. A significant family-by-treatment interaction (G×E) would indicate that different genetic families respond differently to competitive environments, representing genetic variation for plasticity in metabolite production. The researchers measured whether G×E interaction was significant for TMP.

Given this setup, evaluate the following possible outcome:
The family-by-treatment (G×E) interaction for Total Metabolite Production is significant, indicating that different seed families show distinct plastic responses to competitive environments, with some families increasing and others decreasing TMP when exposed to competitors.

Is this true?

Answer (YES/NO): NO